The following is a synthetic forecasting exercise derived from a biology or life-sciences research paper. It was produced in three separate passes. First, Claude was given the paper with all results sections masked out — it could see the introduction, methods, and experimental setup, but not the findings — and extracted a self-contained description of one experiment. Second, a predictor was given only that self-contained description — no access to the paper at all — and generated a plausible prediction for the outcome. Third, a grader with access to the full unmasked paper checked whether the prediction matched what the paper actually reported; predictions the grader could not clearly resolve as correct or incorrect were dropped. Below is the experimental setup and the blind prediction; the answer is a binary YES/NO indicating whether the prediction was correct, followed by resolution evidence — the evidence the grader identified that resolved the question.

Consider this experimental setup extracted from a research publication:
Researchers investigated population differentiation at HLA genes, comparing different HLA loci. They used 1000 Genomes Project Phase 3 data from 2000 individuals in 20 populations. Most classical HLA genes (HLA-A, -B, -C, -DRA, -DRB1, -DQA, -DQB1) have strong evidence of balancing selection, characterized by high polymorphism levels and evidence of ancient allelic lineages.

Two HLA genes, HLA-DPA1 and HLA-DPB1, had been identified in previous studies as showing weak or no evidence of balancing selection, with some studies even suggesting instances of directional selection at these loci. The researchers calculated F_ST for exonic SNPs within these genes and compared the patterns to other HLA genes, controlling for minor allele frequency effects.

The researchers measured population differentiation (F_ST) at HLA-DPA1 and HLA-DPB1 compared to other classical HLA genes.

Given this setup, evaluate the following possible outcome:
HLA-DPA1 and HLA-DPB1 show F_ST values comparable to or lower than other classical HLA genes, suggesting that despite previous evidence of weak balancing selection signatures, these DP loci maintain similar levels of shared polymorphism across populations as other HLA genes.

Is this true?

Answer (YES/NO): NO